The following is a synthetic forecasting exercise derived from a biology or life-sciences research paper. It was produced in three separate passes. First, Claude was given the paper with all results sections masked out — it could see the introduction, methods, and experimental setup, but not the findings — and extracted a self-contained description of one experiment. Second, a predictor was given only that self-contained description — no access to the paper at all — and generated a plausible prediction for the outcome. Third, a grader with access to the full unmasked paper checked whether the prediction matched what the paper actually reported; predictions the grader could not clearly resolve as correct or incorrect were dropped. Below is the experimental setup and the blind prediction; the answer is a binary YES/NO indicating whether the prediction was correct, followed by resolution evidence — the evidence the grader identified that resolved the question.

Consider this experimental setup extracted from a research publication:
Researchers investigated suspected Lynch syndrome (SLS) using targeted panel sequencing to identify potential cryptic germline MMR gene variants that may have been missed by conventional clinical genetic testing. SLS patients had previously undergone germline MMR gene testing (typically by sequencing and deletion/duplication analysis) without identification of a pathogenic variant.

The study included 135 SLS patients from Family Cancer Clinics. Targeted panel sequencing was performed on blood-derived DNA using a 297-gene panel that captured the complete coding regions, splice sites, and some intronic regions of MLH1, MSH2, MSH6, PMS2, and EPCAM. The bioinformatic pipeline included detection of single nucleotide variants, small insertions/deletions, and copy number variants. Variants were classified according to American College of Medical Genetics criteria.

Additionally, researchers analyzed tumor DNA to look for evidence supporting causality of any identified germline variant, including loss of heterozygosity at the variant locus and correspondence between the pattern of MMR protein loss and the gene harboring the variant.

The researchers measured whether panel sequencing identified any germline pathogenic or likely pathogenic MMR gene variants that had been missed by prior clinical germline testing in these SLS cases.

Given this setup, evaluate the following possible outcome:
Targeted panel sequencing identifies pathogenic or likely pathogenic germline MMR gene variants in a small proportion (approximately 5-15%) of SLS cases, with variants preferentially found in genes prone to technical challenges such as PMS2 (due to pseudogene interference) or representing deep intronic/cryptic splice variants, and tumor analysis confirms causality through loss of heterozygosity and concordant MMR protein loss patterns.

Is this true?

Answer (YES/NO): NO